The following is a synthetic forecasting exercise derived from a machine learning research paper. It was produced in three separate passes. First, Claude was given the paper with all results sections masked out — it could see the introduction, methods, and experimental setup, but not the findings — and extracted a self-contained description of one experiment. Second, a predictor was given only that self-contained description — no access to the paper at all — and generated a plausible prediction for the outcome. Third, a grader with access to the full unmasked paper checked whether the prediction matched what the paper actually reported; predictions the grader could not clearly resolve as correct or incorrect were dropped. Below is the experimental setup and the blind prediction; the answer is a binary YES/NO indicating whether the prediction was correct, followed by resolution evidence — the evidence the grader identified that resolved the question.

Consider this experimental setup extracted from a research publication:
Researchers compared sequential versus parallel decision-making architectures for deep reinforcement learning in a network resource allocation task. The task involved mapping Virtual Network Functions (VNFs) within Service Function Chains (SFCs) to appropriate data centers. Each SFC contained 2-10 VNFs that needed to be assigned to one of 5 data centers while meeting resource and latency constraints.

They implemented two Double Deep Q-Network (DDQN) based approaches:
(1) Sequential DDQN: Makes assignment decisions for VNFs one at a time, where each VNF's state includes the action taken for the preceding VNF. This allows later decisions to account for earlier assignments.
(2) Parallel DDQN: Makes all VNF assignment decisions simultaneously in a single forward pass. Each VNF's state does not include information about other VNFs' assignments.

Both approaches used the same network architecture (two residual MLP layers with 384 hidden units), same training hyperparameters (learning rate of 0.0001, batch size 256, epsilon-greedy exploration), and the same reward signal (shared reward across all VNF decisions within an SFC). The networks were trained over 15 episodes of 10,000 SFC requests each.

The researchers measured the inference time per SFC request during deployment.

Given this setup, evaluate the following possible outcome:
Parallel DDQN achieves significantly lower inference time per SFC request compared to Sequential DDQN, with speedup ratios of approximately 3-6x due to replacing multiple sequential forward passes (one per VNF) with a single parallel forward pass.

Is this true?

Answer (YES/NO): NO